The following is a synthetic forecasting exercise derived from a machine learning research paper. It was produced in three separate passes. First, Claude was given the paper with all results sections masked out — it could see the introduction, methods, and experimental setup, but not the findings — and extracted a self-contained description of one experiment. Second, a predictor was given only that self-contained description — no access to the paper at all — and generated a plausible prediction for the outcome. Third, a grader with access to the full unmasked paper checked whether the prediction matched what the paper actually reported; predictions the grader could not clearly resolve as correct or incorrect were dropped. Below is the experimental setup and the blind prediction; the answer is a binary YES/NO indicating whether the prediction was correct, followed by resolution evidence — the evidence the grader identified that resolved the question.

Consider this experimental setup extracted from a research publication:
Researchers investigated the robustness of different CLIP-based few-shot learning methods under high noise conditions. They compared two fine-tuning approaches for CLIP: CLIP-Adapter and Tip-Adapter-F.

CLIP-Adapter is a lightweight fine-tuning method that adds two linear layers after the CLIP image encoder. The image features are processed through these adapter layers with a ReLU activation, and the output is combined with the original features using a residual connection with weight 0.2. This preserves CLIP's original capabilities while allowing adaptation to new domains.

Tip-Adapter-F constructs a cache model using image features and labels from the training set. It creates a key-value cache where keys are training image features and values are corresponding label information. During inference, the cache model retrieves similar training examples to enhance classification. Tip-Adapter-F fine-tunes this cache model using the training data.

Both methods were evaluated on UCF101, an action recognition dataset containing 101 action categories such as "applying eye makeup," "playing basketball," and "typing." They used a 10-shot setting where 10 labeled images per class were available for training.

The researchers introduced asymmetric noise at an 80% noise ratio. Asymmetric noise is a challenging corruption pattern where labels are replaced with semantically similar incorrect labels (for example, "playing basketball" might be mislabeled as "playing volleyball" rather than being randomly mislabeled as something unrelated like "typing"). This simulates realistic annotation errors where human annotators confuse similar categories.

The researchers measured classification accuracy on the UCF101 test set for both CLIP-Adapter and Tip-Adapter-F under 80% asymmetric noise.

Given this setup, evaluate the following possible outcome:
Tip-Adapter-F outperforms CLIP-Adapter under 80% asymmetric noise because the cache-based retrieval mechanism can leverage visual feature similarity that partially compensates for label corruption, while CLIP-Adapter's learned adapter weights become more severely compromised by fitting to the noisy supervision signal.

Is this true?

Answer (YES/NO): NO